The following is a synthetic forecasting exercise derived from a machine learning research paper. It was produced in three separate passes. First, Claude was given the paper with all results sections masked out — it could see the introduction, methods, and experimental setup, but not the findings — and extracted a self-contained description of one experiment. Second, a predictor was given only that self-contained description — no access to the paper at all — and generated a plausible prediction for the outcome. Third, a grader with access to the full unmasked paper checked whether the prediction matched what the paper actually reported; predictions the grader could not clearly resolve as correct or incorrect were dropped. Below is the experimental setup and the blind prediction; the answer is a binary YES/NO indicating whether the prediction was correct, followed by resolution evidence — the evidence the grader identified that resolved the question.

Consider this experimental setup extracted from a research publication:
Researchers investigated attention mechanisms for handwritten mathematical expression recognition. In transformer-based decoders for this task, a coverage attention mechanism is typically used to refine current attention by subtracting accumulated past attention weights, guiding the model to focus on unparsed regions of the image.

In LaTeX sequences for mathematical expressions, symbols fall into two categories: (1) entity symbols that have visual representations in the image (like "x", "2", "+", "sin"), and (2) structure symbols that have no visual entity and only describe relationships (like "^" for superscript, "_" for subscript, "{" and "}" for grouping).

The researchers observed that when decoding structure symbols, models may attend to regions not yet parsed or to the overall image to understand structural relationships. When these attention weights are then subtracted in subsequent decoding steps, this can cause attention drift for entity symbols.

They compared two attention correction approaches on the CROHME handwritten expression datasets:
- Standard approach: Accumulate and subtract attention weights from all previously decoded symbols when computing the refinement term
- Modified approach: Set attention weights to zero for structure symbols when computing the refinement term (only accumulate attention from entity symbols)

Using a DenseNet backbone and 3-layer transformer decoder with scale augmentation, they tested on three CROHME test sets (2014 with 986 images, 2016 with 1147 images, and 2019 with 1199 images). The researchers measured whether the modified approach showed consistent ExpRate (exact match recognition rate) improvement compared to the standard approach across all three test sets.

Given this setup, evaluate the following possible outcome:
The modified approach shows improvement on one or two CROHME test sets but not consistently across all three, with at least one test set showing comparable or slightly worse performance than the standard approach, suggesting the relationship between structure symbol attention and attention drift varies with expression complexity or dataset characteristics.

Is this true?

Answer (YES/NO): NO